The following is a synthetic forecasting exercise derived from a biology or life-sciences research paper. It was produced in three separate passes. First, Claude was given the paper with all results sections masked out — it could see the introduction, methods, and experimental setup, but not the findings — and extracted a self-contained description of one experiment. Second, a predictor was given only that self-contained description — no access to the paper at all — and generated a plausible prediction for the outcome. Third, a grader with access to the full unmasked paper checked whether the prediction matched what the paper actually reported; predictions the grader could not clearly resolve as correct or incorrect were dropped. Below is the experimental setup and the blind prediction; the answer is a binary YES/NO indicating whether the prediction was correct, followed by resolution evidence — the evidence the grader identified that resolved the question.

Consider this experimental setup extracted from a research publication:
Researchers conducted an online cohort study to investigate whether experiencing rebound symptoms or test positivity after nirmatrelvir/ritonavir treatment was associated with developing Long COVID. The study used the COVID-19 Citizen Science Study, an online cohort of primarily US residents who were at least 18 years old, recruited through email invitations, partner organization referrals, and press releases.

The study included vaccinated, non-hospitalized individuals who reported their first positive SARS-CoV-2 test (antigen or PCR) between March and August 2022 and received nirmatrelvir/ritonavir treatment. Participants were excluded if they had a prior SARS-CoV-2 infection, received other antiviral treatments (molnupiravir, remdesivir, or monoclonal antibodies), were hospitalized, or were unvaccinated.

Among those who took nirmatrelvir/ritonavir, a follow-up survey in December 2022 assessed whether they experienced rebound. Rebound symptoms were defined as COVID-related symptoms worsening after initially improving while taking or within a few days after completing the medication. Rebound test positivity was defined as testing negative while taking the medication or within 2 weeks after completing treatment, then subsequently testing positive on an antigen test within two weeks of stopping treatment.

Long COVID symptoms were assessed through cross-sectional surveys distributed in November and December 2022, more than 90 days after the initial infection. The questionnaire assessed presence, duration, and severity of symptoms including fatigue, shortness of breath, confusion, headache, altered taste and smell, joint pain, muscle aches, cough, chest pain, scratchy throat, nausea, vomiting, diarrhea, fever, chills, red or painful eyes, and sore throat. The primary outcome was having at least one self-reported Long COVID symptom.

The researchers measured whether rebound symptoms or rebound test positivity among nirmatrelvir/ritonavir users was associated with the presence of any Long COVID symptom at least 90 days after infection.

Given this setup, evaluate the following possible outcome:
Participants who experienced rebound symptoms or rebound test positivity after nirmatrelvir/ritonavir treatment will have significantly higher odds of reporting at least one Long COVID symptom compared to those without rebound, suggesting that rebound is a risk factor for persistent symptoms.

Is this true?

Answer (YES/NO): NO